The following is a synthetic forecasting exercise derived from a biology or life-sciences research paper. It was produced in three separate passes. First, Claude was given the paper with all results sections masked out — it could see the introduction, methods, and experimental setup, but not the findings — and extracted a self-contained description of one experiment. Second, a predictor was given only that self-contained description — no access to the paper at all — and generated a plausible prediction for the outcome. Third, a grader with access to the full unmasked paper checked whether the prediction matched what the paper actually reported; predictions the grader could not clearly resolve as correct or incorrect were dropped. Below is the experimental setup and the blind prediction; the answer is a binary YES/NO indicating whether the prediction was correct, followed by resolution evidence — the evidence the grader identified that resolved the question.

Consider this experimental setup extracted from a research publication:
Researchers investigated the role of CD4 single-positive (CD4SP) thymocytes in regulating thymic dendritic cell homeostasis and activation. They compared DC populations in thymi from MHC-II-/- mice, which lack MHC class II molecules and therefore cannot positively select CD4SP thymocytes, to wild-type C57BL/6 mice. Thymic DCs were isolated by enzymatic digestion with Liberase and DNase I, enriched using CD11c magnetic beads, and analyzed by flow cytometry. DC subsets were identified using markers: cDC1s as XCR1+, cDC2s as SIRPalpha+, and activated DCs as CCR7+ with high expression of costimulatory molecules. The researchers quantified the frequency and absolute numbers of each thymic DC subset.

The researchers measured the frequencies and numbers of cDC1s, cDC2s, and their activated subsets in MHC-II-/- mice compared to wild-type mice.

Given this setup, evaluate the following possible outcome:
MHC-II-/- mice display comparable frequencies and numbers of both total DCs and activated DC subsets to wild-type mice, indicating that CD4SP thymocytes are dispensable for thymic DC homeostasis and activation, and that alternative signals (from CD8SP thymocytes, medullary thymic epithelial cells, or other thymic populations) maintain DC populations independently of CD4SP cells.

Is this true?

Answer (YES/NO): NO